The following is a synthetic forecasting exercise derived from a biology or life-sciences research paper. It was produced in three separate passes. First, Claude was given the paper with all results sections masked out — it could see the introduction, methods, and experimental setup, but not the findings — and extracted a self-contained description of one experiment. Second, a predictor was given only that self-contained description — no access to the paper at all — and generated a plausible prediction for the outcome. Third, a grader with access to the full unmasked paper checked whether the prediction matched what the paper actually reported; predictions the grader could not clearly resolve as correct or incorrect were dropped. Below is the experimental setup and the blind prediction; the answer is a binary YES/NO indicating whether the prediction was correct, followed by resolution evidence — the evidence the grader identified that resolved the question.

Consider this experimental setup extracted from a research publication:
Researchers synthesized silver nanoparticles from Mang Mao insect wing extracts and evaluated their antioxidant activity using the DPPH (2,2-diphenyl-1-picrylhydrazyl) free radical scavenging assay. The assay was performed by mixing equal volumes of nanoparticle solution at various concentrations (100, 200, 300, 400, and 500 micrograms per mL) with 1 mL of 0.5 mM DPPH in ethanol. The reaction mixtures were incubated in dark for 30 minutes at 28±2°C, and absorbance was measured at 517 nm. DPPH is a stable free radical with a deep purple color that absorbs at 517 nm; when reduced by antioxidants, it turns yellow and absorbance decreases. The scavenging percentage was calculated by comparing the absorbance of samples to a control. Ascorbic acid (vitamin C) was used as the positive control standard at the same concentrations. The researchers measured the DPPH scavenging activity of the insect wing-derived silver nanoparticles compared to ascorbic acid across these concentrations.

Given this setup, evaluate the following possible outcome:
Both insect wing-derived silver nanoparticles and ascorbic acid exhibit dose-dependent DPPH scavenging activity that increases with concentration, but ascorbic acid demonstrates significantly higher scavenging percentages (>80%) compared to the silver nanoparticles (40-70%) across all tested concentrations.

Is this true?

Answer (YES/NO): NO